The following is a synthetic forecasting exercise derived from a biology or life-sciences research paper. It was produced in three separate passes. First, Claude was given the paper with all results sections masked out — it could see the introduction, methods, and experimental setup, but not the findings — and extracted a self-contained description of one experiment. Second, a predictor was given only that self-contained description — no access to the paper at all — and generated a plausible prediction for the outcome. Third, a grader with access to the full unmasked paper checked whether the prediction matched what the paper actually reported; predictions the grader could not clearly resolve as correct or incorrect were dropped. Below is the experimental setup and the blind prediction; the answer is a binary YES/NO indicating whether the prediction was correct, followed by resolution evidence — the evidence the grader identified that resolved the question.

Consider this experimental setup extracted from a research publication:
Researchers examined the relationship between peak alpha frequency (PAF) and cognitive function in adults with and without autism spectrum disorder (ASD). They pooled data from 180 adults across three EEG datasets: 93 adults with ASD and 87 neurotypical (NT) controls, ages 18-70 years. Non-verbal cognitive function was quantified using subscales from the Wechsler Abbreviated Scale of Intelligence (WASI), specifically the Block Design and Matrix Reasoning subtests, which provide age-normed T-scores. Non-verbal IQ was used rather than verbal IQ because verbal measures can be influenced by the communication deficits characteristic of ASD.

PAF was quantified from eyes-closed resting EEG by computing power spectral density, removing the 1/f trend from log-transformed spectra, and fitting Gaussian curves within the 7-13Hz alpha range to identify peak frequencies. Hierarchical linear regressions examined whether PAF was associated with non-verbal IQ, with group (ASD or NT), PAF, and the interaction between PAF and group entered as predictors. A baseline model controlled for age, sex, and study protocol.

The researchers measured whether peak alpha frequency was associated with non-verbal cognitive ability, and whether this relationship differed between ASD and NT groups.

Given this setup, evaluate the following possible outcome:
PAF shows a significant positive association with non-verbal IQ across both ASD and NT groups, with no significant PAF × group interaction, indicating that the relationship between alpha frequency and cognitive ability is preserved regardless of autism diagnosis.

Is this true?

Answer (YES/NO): YES